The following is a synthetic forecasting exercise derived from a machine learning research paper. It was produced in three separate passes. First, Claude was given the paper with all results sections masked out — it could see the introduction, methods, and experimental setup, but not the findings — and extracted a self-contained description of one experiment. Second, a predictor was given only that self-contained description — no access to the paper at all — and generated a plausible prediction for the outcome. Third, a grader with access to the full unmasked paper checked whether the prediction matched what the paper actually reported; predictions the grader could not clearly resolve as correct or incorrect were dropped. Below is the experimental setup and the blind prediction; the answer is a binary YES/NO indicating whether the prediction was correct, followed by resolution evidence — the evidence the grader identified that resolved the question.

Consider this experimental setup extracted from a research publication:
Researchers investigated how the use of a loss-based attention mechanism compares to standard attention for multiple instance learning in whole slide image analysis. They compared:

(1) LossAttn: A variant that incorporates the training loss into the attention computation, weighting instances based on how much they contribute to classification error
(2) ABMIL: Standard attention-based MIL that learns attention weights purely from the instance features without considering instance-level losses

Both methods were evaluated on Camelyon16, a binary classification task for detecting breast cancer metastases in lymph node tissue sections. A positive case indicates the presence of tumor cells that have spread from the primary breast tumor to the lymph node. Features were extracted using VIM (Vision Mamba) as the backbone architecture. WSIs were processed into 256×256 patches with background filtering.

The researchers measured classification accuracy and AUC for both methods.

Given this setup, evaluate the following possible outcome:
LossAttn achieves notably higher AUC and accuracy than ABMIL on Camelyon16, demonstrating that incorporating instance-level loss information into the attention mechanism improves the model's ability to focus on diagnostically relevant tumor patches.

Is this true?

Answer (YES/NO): NO